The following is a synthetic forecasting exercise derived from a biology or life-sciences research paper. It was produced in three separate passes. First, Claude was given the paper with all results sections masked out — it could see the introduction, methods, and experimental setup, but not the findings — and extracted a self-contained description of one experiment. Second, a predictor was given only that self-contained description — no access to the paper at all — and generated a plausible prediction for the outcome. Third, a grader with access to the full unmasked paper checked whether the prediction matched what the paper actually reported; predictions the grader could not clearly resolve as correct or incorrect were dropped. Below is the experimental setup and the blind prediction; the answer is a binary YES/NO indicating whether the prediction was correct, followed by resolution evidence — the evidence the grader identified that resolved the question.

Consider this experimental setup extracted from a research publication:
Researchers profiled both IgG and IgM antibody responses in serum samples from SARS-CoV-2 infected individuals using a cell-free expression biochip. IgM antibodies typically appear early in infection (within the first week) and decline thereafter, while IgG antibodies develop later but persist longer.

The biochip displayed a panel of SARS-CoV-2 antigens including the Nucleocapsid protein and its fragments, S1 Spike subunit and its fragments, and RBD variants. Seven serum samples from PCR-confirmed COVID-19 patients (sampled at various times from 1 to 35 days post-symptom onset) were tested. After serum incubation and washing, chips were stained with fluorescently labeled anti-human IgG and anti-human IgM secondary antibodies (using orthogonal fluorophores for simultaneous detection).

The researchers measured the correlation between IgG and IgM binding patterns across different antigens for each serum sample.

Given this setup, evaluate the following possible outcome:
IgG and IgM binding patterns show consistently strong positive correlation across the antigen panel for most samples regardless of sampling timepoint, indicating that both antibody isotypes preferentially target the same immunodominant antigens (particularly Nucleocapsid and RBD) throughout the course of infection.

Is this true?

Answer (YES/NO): NO